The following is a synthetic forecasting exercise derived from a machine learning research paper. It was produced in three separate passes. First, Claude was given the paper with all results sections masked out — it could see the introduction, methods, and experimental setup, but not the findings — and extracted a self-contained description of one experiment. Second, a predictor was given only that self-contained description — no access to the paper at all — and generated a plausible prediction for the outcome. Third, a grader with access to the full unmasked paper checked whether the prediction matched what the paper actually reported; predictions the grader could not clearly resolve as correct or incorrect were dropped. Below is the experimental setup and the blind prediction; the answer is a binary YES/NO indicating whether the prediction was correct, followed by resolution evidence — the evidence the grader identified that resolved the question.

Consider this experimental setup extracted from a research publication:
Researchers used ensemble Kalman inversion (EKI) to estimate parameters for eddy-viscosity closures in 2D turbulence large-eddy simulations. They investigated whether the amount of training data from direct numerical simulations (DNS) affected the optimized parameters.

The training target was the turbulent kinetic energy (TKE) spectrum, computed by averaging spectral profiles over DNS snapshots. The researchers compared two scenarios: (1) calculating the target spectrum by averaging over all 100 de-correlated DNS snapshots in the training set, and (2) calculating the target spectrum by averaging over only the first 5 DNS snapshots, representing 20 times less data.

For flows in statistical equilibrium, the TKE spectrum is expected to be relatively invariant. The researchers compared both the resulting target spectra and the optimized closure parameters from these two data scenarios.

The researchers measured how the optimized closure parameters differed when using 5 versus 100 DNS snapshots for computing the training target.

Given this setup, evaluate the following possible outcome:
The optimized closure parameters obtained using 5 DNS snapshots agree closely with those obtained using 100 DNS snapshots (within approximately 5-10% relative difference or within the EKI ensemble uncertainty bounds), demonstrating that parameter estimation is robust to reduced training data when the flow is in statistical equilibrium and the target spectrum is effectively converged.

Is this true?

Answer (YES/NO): YES